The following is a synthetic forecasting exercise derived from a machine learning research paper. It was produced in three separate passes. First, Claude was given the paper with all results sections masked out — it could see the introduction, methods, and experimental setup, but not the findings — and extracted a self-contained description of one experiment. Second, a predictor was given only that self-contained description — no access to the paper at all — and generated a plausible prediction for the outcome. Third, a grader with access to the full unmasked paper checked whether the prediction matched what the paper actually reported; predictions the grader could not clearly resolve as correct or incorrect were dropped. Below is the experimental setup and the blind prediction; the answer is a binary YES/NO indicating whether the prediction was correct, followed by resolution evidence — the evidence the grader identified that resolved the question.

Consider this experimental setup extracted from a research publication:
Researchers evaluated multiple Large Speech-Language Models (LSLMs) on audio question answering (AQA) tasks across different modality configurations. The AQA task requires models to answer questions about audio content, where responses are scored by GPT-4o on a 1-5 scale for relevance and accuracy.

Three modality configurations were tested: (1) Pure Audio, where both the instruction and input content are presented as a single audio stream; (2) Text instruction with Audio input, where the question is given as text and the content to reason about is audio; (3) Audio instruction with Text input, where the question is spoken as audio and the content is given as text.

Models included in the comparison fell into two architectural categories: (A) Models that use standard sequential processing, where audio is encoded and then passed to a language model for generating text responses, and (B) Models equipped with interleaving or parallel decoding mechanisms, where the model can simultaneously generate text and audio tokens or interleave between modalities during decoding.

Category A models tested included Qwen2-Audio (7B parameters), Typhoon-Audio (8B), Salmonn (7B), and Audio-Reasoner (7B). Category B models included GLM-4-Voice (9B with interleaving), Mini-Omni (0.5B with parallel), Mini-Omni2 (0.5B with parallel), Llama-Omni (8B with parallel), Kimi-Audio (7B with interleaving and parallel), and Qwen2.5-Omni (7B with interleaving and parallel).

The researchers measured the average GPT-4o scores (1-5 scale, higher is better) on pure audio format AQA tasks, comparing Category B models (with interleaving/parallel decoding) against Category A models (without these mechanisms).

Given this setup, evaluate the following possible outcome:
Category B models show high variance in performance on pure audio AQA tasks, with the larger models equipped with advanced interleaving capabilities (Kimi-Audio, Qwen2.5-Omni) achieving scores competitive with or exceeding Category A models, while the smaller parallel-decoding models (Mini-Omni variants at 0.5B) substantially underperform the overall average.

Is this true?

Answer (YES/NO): YES